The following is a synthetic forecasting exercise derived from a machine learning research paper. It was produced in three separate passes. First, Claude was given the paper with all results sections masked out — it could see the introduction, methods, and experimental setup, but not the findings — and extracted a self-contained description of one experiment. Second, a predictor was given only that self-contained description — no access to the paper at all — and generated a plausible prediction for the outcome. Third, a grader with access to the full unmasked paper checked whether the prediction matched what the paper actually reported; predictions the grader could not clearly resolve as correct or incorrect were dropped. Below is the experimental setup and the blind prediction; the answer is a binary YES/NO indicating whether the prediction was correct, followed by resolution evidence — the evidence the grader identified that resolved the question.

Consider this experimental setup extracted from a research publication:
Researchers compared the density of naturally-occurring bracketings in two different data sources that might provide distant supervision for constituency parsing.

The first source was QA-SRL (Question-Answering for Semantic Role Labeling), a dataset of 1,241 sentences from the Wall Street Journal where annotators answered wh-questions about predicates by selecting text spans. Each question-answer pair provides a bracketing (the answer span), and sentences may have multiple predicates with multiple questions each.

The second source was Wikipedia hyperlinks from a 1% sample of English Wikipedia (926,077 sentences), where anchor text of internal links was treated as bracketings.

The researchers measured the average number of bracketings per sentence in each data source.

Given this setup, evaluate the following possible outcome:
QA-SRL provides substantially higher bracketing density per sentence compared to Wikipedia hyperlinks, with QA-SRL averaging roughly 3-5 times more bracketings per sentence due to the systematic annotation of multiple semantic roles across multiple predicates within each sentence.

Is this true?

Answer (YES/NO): NO